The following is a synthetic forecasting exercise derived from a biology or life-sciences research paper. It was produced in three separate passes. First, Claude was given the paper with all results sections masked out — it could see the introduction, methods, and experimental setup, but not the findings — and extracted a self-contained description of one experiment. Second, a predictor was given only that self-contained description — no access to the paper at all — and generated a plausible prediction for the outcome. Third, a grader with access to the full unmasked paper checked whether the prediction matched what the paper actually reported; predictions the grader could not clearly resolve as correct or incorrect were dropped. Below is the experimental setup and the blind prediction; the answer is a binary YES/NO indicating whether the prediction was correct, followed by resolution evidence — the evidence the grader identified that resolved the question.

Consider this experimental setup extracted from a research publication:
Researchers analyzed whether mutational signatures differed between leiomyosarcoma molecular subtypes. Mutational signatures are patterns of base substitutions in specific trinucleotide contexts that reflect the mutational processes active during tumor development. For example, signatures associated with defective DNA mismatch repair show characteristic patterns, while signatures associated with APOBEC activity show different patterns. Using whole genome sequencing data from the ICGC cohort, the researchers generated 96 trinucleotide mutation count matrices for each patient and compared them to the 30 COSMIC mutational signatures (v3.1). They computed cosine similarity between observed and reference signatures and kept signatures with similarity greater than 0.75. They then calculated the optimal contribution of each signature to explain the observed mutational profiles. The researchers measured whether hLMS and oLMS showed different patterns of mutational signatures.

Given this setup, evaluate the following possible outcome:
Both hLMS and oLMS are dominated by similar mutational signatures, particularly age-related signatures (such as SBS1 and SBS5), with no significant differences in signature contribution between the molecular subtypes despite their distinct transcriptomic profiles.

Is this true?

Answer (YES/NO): NO